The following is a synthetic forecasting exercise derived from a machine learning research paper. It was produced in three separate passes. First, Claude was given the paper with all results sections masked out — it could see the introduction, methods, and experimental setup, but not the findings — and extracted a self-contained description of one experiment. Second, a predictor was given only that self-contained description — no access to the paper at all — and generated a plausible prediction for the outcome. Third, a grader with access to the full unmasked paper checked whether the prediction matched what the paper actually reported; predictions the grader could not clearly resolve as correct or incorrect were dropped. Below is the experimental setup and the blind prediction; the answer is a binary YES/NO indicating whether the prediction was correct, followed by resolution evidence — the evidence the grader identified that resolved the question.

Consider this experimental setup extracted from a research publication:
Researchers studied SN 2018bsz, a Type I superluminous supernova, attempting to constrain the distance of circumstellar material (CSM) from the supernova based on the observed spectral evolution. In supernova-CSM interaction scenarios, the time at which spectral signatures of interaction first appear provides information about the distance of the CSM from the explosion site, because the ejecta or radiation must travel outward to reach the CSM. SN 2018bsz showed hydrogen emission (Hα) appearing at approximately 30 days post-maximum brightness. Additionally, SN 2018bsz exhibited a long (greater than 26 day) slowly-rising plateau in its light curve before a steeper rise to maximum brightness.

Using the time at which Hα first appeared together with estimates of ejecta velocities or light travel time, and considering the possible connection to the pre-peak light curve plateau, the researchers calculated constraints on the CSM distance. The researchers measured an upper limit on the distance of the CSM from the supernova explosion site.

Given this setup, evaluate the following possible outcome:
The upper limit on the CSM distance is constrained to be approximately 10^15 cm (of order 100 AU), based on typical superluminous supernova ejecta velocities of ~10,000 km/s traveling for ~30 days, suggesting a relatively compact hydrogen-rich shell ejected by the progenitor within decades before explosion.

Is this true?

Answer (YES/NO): NO